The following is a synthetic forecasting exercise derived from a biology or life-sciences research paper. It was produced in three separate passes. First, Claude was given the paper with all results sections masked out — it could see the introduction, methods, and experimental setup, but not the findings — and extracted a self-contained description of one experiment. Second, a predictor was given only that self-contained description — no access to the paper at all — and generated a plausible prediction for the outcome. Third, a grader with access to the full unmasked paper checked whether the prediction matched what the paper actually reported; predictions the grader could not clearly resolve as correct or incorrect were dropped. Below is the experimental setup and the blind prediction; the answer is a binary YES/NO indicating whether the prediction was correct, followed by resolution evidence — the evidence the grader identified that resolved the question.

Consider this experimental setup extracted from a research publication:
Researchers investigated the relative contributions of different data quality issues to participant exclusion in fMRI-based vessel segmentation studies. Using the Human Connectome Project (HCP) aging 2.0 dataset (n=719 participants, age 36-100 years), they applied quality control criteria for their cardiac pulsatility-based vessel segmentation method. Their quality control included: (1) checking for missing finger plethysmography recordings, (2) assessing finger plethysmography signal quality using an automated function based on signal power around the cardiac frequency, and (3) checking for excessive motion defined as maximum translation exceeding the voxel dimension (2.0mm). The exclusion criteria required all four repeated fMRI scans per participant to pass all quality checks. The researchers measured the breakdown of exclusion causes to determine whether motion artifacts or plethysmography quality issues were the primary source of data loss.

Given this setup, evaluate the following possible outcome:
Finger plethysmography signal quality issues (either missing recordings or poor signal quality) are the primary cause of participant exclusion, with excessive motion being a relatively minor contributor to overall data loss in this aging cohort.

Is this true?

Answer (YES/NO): YES